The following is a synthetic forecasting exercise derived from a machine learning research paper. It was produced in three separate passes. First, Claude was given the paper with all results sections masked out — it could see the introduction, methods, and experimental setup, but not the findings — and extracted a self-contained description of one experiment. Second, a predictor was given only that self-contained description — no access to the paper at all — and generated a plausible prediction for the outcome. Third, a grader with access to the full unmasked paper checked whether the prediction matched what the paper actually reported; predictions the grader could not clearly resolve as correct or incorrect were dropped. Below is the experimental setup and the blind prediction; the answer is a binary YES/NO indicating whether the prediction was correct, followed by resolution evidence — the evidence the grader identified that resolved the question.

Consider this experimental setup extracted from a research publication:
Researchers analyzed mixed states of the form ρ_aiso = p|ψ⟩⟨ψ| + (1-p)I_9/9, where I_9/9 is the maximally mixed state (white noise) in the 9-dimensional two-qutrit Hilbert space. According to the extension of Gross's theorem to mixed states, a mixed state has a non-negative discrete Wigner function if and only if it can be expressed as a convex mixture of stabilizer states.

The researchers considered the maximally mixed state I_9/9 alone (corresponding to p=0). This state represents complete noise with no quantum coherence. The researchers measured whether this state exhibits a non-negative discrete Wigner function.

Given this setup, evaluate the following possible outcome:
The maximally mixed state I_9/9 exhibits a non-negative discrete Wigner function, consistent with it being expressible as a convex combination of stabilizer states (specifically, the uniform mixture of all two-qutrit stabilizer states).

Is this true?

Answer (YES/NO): YES